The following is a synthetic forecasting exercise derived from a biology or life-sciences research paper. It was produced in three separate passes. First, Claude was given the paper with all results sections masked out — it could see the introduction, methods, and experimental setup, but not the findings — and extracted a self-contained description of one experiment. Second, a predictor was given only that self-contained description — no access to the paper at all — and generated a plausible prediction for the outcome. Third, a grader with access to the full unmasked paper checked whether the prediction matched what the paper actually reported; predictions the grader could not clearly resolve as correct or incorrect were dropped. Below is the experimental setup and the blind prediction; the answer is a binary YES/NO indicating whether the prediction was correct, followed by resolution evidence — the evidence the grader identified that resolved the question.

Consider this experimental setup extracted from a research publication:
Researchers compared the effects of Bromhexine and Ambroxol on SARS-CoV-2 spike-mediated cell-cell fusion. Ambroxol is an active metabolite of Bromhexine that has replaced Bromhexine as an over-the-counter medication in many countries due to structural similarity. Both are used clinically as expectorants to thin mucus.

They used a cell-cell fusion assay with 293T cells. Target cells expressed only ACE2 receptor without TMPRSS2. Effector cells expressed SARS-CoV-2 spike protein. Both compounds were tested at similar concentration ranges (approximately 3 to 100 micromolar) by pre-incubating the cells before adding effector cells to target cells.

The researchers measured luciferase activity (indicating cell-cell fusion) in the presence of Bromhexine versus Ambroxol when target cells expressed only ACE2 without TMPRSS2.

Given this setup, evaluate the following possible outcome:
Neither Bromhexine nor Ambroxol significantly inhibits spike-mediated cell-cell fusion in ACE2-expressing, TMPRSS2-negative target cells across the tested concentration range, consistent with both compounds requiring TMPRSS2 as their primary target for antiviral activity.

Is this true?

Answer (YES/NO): NO